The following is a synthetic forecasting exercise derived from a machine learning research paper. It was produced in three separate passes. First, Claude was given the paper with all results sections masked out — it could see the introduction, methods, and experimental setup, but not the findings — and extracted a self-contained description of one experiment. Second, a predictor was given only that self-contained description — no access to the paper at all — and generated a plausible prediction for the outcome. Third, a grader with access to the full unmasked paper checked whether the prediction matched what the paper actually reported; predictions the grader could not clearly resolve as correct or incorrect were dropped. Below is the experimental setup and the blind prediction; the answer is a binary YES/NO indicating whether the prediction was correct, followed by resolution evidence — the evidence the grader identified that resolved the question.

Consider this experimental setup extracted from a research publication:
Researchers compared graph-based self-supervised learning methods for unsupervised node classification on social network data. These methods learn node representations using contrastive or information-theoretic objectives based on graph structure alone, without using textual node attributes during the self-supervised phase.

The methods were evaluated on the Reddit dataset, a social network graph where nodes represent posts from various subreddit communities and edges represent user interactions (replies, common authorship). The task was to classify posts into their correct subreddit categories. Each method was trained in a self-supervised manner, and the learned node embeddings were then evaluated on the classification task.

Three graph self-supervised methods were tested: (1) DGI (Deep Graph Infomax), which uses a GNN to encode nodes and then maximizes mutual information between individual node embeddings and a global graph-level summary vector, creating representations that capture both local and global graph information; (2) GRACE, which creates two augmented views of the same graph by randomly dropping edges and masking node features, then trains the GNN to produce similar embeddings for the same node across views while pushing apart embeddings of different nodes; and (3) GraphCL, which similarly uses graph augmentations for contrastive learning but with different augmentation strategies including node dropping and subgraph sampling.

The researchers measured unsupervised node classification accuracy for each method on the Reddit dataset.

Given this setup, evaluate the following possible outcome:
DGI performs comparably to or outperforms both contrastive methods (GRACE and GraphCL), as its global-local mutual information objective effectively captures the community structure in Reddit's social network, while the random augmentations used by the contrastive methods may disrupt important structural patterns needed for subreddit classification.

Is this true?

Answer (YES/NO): YES